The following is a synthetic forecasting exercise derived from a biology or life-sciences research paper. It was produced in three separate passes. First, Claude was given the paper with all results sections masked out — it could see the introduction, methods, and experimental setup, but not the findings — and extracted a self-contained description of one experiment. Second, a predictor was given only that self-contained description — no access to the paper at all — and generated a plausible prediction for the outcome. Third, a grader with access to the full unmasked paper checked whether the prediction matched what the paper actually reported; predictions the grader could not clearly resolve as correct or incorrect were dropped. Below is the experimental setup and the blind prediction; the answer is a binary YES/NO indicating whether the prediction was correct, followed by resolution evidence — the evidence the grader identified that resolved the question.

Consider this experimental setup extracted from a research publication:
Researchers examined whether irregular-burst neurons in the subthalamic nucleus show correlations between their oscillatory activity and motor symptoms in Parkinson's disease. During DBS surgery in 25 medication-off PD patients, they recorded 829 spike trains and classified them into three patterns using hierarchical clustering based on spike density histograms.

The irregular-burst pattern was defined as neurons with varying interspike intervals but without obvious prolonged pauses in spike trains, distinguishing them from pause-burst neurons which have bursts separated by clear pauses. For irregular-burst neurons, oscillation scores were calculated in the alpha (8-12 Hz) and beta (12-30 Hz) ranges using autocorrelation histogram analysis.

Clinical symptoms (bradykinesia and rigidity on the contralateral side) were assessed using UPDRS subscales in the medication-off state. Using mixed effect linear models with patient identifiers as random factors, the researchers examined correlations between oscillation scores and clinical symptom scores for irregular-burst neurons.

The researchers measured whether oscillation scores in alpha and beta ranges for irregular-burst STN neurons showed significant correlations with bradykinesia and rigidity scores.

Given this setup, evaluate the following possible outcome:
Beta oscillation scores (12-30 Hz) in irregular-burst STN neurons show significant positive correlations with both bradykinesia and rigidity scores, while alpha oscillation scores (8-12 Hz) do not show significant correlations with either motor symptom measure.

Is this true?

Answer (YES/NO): NO